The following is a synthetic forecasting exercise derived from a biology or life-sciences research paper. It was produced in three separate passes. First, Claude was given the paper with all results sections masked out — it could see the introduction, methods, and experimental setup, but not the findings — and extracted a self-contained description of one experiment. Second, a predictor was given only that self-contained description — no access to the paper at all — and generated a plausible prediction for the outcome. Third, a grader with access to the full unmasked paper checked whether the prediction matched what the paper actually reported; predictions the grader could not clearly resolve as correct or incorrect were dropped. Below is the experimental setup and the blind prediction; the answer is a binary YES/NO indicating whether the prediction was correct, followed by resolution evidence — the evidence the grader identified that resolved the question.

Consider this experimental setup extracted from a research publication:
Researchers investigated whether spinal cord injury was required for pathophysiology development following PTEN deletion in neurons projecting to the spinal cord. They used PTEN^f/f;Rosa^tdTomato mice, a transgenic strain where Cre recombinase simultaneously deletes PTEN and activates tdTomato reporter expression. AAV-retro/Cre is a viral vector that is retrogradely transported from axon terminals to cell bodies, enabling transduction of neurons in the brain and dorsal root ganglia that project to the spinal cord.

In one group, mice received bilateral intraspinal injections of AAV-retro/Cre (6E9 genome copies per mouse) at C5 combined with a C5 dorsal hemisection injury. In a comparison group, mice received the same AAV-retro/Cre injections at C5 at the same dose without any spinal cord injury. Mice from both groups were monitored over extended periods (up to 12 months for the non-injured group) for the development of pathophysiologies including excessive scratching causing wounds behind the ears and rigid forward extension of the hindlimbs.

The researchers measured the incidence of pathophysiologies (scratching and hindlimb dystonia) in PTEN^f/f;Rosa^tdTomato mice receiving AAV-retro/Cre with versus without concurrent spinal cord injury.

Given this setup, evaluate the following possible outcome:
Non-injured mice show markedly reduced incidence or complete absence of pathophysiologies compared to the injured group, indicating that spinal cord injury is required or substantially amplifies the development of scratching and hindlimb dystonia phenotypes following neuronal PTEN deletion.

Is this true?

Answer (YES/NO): YES